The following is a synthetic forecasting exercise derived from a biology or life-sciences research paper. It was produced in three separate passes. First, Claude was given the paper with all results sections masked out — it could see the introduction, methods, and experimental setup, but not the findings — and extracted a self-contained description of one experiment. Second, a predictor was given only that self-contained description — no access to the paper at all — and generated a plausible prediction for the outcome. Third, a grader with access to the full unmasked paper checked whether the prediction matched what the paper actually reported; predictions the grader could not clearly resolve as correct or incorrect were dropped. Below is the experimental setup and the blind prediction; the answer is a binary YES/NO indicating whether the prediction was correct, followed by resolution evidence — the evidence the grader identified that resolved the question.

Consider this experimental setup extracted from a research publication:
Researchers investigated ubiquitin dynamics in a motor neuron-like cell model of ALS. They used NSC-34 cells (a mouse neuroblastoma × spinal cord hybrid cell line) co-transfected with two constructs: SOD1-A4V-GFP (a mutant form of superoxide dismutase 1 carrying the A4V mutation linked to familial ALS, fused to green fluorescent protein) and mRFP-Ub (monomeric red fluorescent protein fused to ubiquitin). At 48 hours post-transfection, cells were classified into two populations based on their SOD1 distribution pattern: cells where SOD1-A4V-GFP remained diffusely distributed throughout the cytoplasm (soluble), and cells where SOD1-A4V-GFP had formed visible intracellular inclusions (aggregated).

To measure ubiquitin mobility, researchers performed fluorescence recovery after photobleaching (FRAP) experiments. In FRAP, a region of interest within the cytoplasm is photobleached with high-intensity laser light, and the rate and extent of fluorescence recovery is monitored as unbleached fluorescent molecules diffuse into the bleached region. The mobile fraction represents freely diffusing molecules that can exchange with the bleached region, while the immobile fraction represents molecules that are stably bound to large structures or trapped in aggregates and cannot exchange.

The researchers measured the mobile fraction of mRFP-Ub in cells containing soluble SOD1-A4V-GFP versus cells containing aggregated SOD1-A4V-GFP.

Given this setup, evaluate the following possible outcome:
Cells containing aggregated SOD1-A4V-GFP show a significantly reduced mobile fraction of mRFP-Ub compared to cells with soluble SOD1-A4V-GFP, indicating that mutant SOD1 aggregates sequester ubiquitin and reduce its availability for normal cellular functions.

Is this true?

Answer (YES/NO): YES